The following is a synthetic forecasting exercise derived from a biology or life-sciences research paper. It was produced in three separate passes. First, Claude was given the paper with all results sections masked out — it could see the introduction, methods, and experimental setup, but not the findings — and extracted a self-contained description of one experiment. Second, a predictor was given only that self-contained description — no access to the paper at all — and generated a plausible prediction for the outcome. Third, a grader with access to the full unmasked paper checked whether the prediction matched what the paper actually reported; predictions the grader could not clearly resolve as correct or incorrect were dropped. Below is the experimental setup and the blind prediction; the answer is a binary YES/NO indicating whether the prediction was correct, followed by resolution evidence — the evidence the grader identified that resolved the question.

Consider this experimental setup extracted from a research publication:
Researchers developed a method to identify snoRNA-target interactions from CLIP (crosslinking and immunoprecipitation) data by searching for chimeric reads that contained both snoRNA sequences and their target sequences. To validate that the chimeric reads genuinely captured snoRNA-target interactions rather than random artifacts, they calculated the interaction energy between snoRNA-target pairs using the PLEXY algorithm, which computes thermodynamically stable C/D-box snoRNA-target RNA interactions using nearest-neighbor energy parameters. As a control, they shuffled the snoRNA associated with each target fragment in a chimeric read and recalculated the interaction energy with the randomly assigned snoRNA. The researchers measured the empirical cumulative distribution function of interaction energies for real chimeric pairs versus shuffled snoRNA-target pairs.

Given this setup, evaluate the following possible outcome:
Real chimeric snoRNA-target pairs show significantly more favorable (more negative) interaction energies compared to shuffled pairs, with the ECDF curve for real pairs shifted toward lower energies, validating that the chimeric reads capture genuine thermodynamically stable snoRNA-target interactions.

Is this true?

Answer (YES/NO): YES